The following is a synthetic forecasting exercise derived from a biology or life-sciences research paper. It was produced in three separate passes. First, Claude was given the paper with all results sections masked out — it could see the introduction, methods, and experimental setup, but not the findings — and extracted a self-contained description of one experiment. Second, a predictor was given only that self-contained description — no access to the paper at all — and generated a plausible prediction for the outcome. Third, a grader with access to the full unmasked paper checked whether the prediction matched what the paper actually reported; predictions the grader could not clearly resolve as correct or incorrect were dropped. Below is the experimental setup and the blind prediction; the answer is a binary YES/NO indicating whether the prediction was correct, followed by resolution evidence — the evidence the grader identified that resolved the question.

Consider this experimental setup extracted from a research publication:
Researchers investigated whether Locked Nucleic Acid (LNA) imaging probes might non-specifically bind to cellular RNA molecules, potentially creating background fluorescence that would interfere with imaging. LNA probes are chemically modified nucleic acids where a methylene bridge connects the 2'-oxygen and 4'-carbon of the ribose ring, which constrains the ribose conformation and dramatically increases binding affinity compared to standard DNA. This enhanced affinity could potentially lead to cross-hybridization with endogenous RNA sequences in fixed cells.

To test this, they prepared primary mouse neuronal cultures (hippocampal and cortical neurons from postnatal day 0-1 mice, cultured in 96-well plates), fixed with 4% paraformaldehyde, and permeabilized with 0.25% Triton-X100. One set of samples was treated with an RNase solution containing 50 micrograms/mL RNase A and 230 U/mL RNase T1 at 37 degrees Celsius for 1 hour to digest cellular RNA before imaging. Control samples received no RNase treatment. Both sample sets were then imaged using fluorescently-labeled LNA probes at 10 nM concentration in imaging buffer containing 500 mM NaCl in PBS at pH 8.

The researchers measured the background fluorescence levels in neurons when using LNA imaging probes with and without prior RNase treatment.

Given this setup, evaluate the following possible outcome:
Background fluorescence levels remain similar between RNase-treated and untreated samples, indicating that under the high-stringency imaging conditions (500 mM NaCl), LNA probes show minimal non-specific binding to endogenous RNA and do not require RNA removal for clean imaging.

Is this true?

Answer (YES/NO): NO